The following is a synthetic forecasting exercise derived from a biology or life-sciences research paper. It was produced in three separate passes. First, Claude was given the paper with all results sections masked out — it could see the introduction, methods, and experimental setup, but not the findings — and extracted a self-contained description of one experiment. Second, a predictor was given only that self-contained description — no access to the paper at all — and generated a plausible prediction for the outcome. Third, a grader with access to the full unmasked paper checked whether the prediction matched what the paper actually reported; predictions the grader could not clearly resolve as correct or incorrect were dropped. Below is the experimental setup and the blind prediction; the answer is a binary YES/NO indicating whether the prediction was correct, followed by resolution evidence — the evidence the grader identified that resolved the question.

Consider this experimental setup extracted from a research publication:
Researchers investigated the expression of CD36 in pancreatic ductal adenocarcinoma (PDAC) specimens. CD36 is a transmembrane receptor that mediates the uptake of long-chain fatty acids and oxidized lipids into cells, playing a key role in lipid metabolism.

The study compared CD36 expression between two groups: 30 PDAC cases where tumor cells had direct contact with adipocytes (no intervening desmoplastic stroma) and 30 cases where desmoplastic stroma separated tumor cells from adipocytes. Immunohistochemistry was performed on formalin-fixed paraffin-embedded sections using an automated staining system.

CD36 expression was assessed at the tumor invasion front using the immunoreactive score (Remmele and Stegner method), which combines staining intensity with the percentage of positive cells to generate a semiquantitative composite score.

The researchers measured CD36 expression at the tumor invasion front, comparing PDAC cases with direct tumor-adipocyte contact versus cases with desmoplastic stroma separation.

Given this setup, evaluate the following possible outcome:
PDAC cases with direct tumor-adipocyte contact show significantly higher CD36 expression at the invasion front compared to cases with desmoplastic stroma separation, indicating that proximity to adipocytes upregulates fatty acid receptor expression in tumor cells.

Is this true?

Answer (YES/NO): NO